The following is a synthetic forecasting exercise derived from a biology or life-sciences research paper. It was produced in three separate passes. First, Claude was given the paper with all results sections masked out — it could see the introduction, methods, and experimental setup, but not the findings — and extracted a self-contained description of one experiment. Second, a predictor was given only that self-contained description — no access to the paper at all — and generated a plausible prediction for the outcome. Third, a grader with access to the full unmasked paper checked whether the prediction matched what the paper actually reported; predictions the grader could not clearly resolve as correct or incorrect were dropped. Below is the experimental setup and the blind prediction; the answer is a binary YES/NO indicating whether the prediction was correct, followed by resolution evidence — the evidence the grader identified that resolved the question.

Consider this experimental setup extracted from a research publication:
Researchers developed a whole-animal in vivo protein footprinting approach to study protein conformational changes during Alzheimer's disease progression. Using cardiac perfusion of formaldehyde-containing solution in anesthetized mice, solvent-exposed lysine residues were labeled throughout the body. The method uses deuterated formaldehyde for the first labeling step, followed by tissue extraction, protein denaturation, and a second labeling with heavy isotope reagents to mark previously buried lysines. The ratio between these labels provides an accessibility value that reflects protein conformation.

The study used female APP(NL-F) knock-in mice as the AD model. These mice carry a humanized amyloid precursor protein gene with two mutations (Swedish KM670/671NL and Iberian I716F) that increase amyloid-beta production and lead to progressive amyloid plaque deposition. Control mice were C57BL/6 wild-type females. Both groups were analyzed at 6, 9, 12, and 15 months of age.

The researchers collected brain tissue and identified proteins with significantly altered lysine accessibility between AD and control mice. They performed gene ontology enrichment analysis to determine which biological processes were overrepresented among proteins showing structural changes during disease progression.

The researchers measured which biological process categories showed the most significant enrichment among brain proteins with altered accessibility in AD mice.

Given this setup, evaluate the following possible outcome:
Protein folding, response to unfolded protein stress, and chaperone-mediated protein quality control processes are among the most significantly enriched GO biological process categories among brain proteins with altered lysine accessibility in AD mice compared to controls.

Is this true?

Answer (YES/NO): NO